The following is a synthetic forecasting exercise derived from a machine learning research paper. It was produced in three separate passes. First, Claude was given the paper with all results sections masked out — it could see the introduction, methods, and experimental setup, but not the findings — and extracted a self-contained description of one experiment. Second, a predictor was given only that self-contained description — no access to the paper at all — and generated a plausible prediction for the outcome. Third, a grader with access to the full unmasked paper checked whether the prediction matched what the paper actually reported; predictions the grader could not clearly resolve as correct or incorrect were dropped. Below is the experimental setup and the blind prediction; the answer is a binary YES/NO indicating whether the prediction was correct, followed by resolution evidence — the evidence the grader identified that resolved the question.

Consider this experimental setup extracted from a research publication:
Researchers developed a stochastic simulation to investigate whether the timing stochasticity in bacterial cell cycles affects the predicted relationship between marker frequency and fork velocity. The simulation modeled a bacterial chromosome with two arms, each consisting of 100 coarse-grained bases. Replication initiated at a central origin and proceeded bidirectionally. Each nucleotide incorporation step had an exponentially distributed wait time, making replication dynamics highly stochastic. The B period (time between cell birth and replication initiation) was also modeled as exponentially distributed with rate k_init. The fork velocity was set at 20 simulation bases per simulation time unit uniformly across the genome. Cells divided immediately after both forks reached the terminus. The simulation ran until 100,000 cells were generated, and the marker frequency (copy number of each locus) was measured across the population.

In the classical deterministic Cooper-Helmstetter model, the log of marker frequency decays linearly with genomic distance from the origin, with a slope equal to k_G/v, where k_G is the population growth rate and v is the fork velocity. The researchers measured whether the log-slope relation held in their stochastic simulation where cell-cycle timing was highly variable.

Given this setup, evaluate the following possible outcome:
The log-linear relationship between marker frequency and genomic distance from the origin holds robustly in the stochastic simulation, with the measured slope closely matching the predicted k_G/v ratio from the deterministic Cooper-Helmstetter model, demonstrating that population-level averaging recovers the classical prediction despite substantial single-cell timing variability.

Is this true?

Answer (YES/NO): YES